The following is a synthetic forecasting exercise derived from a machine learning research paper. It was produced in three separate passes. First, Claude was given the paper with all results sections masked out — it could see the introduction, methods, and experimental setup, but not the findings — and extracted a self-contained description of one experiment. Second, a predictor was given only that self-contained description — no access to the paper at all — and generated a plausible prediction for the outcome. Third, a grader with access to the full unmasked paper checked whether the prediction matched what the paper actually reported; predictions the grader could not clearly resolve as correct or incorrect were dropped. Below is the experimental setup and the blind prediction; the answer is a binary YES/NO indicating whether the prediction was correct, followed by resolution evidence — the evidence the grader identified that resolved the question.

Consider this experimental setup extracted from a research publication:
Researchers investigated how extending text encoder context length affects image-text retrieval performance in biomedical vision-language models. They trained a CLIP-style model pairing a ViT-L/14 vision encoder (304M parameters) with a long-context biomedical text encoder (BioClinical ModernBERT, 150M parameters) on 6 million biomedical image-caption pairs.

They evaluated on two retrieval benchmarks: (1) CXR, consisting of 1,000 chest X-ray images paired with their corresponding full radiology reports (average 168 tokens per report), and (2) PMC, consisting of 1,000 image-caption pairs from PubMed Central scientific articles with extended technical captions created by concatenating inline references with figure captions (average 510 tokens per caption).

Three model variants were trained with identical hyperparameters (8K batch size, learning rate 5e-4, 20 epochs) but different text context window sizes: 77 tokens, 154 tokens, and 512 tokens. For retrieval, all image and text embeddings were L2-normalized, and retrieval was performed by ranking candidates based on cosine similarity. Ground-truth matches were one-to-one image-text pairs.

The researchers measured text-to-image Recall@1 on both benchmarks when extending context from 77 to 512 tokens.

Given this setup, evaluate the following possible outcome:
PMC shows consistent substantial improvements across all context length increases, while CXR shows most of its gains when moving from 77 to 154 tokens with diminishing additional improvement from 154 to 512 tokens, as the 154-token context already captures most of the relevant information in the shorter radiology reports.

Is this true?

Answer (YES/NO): YES